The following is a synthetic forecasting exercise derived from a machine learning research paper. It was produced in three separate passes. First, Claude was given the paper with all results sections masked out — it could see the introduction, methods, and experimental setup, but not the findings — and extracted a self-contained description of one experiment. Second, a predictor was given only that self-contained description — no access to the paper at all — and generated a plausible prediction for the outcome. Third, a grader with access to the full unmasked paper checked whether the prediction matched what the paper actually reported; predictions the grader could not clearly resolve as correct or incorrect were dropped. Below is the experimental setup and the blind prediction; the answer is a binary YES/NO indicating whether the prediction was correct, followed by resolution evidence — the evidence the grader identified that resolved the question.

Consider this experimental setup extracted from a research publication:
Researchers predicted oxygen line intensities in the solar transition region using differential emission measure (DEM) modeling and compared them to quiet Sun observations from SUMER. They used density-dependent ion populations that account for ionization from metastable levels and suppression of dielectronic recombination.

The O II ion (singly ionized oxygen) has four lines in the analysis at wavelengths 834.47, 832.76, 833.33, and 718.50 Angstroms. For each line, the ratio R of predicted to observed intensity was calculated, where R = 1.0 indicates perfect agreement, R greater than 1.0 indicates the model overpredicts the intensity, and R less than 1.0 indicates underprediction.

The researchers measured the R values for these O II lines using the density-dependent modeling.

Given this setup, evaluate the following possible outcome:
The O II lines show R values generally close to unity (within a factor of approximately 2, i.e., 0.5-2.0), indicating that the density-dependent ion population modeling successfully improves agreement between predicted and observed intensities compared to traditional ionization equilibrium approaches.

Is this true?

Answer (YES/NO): NO